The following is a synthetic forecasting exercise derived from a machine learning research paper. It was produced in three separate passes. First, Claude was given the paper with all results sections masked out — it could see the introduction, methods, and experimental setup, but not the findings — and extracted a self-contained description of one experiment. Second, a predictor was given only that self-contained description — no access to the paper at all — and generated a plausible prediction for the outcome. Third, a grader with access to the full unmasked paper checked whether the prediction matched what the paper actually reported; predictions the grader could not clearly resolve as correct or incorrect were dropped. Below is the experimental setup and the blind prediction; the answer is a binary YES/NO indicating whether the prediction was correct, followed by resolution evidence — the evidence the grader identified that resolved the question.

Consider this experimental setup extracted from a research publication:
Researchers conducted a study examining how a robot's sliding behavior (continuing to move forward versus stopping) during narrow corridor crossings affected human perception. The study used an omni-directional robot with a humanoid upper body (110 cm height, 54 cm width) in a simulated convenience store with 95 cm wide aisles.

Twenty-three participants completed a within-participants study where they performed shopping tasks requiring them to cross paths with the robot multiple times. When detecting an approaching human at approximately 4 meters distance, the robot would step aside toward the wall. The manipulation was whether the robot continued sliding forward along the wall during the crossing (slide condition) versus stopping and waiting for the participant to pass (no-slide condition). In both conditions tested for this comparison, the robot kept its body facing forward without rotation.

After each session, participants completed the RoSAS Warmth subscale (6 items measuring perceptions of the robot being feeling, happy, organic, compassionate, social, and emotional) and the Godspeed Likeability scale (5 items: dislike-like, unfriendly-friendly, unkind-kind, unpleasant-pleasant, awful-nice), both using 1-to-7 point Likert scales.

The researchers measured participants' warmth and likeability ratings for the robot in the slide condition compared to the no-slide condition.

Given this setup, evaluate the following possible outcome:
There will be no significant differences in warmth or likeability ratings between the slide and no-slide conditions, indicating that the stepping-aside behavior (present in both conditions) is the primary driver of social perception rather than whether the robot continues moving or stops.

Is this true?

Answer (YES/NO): NO